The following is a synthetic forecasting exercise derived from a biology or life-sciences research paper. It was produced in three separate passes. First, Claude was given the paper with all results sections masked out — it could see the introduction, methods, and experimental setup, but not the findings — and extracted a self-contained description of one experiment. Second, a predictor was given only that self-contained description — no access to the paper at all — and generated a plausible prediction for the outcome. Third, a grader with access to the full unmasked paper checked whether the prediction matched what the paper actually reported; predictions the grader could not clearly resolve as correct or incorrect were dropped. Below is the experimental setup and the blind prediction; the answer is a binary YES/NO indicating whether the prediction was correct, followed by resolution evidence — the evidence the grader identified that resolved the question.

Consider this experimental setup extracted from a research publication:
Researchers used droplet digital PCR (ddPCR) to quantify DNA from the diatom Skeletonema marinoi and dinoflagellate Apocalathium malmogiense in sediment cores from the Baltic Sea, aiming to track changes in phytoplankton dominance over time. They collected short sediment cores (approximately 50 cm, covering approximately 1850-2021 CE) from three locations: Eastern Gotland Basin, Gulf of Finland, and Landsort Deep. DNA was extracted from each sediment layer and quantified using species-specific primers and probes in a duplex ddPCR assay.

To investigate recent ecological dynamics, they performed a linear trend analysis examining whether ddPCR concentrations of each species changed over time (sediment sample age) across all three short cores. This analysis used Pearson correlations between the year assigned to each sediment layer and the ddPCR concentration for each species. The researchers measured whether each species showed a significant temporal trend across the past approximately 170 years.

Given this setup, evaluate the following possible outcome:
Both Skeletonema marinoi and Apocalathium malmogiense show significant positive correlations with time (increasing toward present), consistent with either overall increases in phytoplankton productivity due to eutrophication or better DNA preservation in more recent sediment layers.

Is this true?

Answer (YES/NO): NO